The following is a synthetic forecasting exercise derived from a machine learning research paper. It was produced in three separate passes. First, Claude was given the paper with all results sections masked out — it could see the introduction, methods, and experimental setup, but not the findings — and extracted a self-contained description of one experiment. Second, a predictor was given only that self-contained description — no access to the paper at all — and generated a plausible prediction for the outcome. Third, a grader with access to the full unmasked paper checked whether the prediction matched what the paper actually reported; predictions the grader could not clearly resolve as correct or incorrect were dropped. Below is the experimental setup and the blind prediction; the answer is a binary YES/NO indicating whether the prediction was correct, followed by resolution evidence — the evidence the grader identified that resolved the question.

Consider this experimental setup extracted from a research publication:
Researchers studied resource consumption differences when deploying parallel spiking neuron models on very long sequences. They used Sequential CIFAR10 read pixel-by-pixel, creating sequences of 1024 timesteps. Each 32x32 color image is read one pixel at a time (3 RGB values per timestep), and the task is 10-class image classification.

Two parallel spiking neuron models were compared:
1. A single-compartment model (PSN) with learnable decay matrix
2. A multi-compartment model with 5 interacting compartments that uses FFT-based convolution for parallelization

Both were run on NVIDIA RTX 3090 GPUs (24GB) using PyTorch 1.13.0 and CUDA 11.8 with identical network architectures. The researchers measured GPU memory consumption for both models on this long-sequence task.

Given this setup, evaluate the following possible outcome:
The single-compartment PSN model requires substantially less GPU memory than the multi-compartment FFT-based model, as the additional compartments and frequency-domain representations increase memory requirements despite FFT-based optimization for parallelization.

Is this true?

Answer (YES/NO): NO